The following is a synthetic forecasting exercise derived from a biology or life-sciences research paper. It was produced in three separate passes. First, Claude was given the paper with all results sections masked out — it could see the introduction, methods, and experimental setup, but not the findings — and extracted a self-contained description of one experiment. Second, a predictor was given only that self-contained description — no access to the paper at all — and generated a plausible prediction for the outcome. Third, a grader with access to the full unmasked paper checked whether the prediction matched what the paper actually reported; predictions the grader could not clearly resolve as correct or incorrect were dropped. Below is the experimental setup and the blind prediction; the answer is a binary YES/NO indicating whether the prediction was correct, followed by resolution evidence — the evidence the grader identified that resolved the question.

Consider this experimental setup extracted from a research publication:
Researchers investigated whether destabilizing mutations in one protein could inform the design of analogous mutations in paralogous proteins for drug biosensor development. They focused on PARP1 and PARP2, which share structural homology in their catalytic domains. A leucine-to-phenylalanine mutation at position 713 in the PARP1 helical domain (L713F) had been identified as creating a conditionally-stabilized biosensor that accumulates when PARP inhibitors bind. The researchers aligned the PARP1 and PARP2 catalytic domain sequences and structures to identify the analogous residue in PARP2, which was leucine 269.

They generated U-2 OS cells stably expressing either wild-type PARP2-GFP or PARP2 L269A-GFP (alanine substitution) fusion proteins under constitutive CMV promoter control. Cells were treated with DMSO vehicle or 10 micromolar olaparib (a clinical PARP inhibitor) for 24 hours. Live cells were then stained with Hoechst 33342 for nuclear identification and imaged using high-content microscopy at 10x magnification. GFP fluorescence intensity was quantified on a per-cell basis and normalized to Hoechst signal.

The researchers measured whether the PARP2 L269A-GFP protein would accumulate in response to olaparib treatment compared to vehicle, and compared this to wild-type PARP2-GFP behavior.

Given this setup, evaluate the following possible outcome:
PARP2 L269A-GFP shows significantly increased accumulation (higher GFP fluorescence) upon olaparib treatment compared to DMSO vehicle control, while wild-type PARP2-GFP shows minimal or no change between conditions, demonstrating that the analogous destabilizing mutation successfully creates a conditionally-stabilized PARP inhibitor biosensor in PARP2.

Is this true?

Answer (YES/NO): YES